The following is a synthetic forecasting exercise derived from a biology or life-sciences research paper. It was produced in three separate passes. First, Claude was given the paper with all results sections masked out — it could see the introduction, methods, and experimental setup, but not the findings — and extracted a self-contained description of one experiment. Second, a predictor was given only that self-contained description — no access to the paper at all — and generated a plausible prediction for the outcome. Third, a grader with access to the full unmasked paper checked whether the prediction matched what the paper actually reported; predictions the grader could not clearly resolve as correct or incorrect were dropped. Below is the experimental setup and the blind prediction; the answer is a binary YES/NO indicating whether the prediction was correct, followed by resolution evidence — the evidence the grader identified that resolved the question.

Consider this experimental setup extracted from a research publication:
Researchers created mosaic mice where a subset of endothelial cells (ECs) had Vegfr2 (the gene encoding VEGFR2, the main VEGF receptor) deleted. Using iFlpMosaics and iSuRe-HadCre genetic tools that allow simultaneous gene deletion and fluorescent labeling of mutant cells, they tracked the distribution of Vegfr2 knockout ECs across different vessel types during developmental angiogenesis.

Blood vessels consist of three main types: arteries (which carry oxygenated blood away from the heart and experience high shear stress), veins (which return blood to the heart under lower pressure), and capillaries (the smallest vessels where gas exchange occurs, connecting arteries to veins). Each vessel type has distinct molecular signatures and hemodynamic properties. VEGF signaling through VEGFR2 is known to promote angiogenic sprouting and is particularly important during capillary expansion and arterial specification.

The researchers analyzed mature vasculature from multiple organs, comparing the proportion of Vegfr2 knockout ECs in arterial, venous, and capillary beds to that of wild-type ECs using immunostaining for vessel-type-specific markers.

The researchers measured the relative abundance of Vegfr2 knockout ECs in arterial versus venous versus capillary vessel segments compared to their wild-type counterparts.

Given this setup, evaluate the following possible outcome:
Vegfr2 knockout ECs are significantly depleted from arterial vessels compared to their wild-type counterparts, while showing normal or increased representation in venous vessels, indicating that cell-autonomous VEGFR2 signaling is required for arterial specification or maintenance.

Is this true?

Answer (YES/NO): NO